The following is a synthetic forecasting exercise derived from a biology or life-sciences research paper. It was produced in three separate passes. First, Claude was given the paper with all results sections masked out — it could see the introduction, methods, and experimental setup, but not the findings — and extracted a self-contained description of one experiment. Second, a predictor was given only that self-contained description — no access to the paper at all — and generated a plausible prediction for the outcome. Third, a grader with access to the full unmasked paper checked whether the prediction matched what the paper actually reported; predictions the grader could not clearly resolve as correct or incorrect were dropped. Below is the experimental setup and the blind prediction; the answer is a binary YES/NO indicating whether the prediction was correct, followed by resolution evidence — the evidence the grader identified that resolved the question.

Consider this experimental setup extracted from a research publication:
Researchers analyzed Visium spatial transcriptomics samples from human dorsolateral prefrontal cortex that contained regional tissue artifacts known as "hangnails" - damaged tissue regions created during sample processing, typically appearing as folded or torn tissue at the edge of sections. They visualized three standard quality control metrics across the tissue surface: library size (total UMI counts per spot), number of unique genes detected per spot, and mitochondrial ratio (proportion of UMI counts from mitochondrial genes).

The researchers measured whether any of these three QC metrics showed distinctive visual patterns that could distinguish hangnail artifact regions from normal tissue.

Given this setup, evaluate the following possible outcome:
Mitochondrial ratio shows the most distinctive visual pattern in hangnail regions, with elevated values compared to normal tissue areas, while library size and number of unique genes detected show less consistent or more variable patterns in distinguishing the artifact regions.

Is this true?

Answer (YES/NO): NO